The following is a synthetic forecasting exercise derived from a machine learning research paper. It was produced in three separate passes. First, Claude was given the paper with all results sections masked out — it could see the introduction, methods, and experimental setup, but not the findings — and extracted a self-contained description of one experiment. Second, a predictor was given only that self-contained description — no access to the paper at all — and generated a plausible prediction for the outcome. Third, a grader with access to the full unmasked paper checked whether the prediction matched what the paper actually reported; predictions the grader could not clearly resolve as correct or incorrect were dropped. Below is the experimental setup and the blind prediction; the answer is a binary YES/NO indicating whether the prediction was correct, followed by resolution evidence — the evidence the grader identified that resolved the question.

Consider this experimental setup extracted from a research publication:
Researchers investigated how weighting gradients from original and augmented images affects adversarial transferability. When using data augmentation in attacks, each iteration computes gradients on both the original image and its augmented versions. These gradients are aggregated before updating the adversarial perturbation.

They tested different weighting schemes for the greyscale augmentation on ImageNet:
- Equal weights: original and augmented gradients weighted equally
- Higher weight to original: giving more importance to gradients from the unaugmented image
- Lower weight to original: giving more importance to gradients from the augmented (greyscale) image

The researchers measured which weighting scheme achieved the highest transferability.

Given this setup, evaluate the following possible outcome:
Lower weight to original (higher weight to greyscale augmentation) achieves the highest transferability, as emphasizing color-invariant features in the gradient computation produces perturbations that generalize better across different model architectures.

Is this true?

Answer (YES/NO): NO